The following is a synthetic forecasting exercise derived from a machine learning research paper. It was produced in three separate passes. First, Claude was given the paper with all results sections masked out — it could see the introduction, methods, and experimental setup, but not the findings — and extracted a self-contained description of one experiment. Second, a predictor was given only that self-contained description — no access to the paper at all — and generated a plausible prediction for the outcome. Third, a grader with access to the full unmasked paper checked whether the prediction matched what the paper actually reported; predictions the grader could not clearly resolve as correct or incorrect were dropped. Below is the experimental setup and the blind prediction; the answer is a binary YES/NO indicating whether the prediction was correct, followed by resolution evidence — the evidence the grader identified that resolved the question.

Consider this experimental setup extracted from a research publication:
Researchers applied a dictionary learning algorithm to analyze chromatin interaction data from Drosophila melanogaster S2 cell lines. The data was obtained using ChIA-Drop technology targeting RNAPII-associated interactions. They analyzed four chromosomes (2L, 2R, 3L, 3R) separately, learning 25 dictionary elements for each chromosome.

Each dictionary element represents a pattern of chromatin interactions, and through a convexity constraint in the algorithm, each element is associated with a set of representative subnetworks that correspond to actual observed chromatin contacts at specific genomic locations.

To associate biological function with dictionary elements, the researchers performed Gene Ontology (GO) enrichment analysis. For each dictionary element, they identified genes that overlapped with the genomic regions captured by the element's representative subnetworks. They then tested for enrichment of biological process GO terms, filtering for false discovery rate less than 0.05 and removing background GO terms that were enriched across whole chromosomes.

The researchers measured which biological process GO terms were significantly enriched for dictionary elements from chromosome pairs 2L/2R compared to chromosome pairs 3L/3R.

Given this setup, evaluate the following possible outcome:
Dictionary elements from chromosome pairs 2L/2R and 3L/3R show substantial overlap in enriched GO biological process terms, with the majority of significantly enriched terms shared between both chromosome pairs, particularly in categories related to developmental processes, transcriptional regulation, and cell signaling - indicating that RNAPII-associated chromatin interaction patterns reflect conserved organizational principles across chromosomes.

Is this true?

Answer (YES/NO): NO